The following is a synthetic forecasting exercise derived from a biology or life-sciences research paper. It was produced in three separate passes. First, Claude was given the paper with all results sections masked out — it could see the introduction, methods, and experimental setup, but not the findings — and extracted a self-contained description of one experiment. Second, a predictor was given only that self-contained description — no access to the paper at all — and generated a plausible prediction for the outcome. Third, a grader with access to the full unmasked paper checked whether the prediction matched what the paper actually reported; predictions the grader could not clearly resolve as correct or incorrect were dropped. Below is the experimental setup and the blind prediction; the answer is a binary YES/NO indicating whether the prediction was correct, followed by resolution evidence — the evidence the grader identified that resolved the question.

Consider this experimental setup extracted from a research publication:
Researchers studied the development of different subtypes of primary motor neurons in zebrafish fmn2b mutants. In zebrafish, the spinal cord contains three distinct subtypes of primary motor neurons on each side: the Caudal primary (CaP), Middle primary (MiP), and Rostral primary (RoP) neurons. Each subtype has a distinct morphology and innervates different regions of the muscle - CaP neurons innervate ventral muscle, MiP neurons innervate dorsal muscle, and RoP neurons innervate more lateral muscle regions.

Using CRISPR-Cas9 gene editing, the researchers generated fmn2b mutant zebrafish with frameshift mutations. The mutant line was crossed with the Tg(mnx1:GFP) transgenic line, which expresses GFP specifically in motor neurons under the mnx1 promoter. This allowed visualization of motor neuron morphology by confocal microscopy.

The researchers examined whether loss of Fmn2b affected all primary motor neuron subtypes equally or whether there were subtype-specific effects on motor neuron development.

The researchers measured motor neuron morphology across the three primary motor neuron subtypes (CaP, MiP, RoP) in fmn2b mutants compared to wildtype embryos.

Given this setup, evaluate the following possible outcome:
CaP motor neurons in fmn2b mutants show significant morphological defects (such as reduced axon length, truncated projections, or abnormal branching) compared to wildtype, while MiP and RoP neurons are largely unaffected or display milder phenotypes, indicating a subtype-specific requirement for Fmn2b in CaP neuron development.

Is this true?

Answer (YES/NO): NO